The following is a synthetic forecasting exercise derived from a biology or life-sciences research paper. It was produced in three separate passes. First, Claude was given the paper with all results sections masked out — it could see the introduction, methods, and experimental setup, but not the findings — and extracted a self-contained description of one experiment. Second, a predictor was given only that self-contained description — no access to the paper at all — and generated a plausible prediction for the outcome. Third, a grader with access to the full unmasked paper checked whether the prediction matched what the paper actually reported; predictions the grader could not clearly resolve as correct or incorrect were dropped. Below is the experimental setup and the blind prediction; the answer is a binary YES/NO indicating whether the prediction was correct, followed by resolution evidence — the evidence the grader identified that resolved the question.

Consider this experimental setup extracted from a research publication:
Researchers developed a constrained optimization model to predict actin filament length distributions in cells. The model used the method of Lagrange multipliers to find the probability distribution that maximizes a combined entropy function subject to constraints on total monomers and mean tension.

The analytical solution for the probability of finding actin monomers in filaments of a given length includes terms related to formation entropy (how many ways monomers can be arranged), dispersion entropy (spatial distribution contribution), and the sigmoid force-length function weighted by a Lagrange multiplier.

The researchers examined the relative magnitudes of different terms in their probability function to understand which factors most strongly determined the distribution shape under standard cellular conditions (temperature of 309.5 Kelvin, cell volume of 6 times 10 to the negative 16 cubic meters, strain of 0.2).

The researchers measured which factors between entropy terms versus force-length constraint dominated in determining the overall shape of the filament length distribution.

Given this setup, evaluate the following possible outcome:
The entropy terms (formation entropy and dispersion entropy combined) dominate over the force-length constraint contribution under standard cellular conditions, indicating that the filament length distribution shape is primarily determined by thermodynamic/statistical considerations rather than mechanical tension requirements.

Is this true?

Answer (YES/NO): YES